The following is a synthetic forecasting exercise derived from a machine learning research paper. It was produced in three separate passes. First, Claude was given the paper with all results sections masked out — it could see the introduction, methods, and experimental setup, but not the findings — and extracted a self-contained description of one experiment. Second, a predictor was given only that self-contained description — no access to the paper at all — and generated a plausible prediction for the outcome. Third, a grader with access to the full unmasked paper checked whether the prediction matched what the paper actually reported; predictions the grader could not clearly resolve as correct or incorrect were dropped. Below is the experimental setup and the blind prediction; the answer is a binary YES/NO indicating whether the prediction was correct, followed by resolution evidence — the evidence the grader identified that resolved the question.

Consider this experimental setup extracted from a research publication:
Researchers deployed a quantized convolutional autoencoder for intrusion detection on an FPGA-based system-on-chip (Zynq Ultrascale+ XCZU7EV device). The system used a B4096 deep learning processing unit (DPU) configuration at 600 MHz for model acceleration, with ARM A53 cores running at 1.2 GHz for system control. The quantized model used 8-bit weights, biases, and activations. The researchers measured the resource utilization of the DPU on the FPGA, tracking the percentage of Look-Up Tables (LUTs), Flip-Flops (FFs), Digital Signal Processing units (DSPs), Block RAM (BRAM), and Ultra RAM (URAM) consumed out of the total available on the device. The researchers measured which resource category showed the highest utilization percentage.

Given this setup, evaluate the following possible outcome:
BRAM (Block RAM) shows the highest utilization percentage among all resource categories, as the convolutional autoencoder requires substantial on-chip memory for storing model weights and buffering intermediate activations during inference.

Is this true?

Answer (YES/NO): NO